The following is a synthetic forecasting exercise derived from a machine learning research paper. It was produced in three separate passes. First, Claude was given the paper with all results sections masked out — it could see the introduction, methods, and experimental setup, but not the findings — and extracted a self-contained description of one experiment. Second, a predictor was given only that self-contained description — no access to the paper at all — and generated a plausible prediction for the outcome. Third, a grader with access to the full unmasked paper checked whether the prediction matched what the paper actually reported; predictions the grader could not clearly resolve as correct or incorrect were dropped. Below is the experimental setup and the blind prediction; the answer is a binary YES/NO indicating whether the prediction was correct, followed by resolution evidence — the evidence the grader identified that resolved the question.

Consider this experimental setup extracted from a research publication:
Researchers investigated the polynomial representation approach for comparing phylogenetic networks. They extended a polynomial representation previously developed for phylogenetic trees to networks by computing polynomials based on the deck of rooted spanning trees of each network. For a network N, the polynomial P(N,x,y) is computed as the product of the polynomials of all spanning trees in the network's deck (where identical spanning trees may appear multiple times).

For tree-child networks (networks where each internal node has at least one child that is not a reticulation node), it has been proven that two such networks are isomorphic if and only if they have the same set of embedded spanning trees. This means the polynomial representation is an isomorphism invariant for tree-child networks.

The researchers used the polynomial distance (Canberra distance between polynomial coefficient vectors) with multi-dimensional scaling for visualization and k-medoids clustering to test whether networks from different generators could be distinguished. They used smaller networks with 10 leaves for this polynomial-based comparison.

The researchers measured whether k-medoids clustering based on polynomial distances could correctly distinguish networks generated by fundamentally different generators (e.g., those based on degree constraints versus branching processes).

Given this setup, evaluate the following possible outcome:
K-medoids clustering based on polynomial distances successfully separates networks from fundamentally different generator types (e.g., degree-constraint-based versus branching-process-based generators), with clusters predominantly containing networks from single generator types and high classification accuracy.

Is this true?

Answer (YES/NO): NO